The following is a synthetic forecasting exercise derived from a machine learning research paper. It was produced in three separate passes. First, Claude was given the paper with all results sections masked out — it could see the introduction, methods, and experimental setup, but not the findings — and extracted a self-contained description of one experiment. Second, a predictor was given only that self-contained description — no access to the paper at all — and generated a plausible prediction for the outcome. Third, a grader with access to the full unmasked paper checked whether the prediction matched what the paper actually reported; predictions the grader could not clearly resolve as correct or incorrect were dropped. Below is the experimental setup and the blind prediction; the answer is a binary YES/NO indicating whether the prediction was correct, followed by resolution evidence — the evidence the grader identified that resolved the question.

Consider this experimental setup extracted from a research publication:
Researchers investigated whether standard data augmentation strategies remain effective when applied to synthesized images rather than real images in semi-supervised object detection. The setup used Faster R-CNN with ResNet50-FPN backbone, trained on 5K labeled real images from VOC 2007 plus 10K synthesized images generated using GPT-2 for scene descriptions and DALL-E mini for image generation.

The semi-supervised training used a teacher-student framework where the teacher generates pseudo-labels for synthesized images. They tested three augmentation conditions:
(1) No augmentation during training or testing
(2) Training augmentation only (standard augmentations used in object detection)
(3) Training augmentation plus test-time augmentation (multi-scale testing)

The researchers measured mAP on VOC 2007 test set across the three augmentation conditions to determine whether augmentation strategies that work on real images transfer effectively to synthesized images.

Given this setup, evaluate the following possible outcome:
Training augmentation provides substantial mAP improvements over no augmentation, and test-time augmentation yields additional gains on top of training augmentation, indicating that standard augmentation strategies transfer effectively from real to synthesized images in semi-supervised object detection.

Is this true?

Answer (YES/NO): NO